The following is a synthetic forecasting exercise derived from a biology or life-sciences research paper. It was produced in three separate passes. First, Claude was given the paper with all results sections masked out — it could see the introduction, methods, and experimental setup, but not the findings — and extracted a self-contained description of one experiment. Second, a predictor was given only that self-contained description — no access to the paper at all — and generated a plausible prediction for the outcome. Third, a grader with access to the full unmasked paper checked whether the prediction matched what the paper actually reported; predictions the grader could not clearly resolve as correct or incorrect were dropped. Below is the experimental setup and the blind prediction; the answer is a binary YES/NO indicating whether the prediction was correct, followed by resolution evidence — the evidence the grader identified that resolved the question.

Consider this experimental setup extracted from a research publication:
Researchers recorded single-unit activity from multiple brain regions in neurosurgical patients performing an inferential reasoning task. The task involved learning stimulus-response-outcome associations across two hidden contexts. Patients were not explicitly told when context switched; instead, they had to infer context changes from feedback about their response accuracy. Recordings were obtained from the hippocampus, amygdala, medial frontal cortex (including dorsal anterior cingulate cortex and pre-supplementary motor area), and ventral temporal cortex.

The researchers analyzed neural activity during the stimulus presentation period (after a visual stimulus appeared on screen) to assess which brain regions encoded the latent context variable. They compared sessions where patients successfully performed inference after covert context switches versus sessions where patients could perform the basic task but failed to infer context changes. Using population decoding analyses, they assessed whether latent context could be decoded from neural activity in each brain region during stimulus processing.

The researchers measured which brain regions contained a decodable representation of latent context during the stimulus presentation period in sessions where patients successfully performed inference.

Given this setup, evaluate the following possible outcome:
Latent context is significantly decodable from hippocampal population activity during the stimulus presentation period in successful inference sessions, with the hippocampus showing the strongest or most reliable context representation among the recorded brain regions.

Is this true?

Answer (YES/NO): YES